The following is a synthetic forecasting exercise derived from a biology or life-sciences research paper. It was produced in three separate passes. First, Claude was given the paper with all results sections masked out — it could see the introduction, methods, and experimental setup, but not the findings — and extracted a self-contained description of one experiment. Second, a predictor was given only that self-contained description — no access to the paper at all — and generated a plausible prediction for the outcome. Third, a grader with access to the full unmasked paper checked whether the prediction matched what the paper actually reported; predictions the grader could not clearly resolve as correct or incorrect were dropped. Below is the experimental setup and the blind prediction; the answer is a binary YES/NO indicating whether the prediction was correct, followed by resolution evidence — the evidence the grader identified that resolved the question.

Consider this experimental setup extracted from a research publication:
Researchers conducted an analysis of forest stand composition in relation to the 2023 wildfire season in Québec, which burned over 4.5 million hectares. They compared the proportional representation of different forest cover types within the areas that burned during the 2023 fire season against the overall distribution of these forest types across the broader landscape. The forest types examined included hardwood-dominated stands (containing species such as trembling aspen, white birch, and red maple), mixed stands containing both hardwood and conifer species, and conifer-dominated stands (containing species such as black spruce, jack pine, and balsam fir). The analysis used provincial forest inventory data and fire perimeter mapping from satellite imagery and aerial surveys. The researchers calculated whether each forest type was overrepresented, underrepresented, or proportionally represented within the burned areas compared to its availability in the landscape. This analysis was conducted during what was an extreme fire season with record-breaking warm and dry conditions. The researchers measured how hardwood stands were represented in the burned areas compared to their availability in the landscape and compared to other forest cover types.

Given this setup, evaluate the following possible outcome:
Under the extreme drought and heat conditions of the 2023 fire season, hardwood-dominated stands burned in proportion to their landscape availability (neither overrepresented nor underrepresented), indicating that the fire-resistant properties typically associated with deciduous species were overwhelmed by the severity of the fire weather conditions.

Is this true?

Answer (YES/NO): NO